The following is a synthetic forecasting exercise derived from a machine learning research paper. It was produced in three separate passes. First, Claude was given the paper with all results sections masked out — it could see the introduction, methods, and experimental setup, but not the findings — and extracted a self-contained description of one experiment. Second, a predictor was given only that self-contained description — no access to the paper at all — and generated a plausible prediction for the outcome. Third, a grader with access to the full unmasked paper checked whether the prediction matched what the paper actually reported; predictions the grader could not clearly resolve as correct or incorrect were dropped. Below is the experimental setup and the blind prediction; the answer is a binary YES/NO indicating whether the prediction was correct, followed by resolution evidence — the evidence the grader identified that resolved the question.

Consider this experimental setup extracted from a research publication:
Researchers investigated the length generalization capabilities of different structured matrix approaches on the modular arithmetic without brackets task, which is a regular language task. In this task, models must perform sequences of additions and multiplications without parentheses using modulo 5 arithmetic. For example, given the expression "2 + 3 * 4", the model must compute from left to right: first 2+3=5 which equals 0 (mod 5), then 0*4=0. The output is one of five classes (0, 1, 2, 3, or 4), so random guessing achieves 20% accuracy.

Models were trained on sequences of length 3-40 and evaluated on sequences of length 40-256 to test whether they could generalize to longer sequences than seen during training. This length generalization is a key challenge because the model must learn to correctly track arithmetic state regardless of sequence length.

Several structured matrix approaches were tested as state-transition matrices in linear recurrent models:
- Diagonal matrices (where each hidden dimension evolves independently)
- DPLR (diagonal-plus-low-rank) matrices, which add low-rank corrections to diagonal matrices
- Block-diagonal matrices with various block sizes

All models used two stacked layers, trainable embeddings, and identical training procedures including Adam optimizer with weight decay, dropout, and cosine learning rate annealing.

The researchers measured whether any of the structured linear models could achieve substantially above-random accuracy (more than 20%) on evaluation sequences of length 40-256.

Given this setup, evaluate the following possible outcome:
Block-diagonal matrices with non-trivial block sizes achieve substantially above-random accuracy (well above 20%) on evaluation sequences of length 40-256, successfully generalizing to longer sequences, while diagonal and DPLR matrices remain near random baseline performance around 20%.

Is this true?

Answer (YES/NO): YES